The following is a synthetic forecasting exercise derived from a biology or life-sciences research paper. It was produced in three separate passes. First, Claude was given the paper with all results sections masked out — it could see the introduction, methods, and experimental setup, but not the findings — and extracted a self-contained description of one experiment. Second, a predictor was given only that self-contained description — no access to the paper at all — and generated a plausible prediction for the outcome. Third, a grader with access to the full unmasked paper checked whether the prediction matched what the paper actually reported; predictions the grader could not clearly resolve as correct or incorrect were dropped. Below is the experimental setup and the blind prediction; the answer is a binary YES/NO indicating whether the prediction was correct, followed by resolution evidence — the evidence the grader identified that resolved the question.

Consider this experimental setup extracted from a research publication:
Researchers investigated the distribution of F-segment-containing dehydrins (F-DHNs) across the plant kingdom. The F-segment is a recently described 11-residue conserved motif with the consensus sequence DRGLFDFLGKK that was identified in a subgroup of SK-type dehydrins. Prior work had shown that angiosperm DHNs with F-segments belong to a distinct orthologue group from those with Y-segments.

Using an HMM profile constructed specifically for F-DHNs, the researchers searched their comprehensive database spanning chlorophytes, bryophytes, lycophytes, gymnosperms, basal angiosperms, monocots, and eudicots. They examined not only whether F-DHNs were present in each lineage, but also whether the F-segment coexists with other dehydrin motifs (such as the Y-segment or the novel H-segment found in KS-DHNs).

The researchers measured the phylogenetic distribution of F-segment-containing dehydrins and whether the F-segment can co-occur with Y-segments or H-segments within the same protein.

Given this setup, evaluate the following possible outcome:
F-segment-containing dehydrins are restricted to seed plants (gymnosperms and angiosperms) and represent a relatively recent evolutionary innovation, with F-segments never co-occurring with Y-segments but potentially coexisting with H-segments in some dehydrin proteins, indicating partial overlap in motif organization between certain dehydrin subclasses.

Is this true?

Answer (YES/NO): NO